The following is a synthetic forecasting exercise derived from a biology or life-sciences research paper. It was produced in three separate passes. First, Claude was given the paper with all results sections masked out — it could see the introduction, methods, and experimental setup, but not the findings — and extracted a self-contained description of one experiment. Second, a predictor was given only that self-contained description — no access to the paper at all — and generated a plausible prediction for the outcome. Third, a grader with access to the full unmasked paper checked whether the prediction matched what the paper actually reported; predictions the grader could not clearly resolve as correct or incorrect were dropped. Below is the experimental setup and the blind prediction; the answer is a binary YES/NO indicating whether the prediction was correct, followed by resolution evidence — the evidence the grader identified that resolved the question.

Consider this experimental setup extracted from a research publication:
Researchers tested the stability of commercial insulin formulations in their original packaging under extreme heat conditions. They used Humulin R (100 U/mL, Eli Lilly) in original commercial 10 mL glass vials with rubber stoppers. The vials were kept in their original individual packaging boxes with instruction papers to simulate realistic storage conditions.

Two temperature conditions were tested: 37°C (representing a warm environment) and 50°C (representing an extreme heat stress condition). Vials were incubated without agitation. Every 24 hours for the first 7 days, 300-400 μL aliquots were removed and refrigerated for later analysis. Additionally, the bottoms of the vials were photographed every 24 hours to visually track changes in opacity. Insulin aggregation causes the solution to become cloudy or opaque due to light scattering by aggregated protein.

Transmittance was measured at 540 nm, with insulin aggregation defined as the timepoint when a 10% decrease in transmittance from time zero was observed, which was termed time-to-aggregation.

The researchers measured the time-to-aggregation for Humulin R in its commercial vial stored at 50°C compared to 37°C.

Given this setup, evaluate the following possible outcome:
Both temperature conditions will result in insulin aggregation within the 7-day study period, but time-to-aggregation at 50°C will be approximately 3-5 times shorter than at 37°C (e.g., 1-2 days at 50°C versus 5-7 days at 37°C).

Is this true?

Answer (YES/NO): NO